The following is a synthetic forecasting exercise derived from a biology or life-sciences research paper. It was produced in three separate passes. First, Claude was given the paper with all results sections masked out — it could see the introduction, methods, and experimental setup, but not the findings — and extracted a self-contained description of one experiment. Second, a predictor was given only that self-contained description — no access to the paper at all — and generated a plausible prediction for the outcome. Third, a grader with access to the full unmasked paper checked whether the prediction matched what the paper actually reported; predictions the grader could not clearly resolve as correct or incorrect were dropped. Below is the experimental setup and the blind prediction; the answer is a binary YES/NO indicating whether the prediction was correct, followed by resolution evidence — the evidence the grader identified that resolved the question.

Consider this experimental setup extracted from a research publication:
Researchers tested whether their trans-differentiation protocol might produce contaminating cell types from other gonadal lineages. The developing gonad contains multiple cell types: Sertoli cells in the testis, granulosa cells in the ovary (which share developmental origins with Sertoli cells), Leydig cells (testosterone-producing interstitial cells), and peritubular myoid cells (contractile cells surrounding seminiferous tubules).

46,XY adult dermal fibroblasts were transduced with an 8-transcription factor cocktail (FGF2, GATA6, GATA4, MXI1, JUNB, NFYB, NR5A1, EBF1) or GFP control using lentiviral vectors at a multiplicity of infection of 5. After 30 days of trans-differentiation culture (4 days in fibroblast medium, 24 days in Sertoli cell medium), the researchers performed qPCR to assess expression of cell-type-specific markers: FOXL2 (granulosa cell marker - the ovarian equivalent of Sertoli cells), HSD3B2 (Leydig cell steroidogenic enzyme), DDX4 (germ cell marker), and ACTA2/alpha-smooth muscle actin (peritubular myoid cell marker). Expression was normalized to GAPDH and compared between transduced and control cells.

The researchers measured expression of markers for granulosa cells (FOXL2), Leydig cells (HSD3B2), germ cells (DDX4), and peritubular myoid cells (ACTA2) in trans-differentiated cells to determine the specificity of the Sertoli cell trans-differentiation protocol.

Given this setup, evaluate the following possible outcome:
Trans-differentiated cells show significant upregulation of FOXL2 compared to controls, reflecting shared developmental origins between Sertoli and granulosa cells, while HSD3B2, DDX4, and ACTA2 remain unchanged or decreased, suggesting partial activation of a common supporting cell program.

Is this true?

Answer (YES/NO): NO